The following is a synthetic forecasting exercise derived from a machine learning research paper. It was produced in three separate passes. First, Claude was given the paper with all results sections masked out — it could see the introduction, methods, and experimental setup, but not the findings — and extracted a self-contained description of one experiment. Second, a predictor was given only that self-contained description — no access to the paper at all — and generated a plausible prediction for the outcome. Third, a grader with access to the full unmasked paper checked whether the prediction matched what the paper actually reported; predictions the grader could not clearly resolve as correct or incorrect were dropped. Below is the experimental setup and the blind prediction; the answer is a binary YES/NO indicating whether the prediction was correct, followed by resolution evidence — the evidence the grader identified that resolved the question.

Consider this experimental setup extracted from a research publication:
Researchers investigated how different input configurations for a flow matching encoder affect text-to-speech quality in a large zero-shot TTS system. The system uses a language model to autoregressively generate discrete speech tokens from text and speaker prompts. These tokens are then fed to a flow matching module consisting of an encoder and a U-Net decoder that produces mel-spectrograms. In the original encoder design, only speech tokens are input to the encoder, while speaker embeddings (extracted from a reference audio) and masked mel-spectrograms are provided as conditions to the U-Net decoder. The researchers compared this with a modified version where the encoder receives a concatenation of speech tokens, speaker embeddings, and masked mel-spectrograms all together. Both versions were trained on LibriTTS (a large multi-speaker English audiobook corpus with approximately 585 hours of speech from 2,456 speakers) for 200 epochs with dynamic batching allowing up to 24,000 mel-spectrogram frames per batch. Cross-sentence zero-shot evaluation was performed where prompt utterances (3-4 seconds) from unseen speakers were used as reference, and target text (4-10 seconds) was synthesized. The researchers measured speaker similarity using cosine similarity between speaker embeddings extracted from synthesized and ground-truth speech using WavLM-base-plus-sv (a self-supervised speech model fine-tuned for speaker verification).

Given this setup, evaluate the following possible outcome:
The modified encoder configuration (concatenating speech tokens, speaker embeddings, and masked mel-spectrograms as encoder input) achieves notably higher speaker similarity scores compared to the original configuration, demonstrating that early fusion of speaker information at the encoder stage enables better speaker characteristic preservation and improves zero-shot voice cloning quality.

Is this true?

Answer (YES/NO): YES